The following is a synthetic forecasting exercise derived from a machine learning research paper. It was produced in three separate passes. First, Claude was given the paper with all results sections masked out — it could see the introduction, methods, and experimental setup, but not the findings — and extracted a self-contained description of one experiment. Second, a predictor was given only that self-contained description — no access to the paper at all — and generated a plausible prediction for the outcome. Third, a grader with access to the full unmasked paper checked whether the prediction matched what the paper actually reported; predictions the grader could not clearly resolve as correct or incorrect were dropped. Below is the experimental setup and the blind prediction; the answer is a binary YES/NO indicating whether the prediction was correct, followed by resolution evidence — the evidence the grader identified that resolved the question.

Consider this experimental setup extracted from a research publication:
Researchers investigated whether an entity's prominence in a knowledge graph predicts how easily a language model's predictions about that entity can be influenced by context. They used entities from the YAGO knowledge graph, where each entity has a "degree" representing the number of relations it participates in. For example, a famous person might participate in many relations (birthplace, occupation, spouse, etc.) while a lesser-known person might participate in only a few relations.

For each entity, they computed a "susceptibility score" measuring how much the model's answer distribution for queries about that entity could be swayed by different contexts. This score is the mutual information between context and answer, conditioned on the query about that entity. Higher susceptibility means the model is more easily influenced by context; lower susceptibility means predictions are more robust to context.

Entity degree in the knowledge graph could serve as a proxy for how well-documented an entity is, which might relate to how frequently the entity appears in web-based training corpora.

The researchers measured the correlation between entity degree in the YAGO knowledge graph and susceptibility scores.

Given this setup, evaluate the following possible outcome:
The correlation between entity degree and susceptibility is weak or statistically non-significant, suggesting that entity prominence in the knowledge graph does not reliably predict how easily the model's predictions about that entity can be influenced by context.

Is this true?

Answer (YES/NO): NO